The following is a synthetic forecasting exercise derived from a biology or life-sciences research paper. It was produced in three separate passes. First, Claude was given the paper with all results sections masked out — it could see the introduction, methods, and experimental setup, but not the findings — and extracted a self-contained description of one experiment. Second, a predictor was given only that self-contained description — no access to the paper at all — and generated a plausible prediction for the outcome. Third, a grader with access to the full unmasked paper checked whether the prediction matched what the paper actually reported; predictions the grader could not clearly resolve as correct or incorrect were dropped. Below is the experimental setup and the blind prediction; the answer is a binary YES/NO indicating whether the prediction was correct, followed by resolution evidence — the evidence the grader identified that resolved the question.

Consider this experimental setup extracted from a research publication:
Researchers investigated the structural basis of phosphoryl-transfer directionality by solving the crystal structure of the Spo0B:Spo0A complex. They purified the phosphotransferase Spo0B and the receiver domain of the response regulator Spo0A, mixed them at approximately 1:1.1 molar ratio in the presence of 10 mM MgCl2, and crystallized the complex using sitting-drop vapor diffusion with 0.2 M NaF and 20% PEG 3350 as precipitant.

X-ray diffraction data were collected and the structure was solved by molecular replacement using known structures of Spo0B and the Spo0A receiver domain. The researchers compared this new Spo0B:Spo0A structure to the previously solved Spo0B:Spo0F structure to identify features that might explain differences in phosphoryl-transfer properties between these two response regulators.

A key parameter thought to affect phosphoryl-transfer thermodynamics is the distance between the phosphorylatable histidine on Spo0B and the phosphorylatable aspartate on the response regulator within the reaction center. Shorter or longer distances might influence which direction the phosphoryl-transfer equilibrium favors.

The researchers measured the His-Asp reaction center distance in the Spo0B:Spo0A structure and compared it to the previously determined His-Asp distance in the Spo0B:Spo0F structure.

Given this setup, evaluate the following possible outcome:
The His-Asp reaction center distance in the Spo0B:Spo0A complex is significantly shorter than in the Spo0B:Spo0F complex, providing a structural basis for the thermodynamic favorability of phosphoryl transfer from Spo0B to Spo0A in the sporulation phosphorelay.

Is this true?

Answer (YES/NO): NO